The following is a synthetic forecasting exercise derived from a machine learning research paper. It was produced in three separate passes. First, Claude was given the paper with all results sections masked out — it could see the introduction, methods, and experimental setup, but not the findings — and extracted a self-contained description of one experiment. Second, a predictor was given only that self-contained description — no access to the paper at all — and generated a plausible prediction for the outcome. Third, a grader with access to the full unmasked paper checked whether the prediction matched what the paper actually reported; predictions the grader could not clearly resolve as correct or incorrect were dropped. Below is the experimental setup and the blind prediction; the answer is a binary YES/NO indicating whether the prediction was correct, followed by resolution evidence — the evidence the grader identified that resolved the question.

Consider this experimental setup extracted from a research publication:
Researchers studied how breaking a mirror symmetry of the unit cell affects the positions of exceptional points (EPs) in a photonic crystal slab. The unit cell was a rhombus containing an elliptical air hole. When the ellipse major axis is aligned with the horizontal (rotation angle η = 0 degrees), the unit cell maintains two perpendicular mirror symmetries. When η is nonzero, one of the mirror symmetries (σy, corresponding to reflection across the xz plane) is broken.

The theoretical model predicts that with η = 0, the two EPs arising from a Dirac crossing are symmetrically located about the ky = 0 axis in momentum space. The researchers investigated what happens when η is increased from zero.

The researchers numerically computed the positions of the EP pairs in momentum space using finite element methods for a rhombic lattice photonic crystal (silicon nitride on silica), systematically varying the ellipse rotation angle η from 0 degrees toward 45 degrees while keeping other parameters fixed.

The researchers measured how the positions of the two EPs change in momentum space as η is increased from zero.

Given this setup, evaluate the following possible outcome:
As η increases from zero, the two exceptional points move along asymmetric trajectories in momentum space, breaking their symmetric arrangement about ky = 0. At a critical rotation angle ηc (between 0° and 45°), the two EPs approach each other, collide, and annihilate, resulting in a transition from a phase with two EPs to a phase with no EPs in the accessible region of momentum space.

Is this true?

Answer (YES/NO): NO